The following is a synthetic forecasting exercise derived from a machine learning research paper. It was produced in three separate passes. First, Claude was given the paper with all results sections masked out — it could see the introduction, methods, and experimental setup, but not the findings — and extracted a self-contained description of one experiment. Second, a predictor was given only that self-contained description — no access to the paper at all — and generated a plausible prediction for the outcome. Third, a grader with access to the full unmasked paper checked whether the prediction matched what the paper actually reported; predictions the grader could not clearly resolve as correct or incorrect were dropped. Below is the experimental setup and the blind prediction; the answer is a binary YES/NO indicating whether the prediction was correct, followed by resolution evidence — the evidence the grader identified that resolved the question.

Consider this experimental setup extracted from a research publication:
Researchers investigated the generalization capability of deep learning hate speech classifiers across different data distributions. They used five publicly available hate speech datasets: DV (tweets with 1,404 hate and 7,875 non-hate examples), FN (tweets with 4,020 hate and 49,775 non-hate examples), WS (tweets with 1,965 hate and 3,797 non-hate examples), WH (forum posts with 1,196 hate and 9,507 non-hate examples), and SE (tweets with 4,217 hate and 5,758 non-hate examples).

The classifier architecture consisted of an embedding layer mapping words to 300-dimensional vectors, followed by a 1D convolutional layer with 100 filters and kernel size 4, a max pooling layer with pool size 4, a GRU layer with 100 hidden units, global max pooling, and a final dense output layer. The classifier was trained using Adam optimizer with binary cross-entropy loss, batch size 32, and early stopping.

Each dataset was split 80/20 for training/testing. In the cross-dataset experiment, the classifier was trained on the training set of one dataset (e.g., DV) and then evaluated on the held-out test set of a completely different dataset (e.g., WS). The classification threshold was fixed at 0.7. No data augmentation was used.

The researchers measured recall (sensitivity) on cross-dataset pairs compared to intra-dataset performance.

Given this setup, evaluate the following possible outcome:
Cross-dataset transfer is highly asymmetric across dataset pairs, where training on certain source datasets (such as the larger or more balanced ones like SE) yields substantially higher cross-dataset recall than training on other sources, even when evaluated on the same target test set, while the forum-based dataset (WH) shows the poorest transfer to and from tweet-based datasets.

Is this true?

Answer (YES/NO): NO